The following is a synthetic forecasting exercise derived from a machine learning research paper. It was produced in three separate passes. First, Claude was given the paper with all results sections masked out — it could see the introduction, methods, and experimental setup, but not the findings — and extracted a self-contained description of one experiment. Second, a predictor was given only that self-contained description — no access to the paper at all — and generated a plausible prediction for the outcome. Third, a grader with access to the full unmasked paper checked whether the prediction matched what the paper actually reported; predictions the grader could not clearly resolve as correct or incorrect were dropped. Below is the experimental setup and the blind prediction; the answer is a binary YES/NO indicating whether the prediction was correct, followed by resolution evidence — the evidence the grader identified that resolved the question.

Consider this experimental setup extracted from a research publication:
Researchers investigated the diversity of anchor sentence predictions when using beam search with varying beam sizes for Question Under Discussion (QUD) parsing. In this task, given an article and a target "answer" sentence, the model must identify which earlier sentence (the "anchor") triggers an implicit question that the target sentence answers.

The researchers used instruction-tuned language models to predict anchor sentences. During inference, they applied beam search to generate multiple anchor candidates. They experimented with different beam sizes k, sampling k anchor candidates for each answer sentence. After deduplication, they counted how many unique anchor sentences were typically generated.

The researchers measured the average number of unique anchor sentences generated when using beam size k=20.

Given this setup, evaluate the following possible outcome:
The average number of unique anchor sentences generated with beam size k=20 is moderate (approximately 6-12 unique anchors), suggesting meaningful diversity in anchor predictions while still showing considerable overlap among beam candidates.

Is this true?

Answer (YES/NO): NO